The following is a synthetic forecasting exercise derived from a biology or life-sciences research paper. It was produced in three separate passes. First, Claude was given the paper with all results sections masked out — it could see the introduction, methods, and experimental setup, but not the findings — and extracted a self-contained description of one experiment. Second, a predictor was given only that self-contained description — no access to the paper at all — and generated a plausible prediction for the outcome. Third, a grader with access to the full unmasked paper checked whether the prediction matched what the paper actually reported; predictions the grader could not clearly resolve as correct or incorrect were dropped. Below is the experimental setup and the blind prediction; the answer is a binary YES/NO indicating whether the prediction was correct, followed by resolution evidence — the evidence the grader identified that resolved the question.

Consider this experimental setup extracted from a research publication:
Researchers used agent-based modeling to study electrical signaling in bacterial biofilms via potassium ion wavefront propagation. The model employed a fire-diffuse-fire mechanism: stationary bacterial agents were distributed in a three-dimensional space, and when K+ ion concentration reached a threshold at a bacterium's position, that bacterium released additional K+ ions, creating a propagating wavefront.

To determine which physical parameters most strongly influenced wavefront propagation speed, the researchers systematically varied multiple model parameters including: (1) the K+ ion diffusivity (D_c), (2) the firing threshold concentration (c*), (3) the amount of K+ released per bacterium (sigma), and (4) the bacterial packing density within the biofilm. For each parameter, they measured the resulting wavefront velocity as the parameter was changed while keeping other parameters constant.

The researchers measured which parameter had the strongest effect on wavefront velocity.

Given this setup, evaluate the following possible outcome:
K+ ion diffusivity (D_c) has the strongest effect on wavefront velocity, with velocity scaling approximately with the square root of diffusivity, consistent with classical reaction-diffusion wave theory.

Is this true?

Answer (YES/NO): NO